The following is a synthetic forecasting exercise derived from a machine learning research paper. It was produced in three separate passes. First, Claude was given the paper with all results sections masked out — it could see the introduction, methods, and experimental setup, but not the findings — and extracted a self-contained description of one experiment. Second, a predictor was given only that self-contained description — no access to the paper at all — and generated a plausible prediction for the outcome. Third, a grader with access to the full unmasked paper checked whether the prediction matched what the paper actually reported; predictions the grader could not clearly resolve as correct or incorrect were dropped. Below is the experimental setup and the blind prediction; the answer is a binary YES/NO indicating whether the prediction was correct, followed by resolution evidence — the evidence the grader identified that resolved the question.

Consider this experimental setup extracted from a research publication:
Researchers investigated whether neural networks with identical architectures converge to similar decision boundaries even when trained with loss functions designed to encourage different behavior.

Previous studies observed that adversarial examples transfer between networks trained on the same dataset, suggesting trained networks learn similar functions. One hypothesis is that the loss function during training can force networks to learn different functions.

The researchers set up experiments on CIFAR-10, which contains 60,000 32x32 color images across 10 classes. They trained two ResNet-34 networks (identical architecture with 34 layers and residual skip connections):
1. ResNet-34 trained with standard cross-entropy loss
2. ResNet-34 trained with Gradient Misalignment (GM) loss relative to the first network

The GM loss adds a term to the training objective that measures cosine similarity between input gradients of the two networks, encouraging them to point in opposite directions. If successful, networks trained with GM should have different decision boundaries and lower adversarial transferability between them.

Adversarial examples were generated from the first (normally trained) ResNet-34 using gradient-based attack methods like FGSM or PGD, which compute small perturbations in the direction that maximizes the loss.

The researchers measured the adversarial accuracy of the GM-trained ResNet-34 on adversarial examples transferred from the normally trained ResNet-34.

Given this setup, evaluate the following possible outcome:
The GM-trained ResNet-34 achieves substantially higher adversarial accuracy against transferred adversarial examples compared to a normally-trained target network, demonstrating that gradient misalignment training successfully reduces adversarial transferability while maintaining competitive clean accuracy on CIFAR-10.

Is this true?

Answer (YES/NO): YES